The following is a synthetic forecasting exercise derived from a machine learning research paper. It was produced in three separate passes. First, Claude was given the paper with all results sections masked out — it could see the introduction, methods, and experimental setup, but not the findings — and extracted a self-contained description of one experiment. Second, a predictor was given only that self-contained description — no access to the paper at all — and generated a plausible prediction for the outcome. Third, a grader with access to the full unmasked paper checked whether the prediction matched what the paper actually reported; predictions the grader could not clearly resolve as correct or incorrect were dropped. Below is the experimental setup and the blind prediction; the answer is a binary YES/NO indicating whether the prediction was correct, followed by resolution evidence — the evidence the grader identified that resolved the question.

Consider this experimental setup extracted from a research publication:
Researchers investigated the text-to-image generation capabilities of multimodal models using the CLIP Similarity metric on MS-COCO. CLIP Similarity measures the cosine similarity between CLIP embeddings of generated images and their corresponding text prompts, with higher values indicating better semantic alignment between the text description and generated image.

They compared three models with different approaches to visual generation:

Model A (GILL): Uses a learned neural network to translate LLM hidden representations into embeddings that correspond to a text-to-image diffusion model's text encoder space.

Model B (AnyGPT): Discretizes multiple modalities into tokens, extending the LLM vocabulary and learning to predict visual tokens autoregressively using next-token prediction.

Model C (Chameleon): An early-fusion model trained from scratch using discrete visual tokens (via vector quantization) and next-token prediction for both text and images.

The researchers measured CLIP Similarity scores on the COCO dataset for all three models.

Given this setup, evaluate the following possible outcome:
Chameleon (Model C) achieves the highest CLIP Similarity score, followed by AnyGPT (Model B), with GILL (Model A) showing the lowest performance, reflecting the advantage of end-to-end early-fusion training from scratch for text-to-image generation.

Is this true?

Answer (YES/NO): NO